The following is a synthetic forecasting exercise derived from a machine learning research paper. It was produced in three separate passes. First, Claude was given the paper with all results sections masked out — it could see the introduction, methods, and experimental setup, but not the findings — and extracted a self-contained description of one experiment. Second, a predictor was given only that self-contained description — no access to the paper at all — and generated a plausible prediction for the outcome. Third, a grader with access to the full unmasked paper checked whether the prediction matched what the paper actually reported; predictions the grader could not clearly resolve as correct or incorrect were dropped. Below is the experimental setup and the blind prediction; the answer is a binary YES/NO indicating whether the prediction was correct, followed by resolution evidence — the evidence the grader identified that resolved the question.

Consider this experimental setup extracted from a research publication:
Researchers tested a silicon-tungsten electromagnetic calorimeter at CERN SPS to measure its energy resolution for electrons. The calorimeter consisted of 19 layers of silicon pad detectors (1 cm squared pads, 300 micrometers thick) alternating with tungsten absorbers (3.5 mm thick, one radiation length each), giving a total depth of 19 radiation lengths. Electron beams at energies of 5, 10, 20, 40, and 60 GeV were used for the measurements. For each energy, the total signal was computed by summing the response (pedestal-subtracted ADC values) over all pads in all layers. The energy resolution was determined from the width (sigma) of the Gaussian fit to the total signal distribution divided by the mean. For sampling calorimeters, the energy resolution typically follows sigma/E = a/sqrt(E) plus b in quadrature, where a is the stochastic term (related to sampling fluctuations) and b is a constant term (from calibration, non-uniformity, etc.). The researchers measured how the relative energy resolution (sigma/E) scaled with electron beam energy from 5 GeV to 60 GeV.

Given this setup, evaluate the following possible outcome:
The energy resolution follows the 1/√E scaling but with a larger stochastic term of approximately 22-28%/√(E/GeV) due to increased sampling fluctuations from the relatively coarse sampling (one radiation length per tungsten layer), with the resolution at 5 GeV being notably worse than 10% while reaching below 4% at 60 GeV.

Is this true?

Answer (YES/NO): NO